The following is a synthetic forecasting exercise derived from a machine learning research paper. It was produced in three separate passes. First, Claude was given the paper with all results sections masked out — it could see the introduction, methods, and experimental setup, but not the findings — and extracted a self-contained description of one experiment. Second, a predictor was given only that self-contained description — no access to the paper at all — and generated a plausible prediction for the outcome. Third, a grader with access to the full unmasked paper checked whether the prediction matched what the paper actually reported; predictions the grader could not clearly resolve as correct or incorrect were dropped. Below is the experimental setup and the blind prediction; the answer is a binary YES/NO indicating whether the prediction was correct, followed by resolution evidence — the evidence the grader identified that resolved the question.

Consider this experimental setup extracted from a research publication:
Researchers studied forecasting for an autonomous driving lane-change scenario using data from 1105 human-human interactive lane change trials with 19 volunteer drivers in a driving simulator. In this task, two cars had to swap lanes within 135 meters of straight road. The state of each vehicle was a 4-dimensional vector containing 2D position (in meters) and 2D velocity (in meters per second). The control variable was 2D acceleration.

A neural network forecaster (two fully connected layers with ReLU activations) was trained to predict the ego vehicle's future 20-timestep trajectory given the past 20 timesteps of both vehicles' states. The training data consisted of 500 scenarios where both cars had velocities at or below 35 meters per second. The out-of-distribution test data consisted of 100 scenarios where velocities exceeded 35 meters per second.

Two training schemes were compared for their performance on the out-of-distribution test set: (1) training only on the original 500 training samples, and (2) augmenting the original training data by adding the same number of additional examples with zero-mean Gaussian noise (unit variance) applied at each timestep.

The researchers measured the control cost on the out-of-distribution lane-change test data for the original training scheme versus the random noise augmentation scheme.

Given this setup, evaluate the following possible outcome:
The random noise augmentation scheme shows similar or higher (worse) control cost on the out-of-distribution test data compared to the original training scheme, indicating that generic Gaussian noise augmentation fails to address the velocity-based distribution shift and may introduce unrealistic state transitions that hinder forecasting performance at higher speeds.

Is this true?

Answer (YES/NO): NO